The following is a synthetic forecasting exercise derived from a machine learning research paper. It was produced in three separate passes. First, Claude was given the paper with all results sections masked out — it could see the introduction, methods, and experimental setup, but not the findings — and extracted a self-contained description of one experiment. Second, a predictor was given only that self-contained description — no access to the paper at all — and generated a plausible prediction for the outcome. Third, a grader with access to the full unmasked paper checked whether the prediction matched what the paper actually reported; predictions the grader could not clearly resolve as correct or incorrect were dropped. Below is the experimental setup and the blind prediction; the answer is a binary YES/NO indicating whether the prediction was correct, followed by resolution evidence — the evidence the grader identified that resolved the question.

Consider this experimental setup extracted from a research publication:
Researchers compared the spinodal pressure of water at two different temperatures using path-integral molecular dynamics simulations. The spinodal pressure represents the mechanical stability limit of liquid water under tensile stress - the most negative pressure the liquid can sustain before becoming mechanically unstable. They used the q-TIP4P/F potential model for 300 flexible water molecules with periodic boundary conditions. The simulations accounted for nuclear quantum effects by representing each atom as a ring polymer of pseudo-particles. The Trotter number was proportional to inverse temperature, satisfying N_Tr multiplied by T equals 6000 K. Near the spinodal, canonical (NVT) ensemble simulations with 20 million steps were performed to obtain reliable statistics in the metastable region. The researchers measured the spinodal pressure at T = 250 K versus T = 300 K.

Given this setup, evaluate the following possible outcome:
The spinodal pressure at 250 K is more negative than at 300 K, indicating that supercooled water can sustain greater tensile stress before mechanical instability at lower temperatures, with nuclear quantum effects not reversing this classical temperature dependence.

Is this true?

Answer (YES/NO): YES